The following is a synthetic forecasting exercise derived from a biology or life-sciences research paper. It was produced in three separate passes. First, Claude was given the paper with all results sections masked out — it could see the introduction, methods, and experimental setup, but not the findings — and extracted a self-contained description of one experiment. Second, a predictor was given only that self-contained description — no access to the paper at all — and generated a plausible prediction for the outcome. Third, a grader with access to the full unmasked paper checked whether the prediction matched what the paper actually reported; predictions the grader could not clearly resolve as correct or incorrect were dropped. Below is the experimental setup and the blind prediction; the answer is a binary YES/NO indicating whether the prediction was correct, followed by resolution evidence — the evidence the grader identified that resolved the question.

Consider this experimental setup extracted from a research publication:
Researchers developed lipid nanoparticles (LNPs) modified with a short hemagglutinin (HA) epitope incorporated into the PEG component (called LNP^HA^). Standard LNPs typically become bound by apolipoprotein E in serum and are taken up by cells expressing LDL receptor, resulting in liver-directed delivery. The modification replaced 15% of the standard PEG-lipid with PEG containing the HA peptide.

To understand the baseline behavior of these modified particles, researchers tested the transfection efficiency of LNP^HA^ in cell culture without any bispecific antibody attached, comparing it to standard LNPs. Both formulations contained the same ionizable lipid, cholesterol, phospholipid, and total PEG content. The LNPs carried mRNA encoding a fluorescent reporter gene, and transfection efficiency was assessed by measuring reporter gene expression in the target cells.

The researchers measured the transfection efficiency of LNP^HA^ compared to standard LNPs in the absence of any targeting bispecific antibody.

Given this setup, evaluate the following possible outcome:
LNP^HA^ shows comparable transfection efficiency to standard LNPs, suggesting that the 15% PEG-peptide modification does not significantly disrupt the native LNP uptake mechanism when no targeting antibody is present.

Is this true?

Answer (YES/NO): NO